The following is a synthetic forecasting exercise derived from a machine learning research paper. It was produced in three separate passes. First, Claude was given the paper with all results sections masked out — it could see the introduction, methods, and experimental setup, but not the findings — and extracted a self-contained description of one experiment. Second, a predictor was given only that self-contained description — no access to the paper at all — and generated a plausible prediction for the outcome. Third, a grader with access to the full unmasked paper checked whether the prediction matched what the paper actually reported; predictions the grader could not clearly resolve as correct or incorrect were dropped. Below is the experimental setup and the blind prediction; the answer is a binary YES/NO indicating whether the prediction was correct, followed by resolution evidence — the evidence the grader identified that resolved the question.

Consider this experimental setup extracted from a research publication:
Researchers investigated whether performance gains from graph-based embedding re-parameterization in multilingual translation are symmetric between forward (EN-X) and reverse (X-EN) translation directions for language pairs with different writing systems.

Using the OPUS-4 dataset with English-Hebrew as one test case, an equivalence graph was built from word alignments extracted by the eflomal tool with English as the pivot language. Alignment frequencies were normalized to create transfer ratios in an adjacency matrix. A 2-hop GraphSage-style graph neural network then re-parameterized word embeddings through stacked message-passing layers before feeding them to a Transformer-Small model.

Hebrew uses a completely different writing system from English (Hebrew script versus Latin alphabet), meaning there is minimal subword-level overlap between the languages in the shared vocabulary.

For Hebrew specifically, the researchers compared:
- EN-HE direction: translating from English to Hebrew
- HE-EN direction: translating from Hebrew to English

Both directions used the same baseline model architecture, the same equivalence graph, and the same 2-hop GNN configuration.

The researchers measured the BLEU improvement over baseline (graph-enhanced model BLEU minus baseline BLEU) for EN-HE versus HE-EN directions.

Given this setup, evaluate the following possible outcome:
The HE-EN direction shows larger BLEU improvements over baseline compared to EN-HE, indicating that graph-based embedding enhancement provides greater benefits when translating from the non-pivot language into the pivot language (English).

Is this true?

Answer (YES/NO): YES